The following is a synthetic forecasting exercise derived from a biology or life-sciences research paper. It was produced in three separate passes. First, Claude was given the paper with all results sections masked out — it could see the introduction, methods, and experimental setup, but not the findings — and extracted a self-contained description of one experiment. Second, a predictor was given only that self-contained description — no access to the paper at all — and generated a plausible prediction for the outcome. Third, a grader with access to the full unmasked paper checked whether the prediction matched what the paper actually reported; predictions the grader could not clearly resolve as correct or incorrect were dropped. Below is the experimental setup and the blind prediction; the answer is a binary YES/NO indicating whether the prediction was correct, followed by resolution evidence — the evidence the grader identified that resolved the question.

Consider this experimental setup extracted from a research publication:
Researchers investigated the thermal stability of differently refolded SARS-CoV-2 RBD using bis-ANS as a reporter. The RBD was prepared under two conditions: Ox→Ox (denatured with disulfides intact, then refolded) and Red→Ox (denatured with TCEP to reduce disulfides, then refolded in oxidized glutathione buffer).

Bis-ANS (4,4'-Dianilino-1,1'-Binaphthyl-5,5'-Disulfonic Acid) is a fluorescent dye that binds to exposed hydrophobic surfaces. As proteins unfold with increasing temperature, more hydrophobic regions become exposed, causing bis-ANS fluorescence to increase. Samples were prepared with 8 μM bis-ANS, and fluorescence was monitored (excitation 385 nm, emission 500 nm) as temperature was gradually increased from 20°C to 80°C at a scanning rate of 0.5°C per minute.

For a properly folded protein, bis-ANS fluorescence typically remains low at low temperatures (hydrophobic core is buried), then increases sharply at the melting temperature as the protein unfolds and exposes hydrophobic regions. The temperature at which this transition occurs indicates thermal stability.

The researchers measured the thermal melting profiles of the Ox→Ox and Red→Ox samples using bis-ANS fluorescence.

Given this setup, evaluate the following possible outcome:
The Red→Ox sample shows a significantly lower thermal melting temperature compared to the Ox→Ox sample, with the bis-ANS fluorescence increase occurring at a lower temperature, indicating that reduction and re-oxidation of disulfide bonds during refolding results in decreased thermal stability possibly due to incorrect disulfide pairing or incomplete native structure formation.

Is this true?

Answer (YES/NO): NO